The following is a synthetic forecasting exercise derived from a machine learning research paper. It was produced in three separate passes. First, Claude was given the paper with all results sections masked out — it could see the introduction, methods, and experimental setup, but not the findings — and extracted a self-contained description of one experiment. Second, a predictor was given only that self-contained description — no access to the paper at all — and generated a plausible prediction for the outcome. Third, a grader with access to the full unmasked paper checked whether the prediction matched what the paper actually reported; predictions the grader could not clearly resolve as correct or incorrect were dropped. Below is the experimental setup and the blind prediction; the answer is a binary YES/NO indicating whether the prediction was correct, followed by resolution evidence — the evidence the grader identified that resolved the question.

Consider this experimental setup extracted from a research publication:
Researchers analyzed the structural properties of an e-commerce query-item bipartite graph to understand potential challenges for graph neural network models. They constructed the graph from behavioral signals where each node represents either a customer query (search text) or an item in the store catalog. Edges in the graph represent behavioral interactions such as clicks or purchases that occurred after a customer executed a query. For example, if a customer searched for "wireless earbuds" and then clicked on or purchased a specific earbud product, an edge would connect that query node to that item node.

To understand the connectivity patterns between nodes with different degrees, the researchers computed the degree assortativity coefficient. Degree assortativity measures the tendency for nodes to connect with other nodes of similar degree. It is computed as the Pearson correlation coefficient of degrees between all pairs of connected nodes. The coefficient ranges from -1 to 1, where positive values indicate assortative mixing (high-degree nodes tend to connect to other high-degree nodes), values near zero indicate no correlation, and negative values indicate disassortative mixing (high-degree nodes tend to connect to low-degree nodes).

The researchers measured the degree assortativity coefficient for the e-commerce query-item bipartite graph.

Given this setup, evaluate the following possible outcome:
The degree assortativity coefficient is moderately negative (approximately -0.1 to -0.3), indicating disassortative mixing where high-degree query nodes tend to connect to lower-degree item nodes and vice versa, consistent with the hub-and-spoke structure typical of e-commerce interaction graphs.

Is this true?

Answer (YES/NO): NO